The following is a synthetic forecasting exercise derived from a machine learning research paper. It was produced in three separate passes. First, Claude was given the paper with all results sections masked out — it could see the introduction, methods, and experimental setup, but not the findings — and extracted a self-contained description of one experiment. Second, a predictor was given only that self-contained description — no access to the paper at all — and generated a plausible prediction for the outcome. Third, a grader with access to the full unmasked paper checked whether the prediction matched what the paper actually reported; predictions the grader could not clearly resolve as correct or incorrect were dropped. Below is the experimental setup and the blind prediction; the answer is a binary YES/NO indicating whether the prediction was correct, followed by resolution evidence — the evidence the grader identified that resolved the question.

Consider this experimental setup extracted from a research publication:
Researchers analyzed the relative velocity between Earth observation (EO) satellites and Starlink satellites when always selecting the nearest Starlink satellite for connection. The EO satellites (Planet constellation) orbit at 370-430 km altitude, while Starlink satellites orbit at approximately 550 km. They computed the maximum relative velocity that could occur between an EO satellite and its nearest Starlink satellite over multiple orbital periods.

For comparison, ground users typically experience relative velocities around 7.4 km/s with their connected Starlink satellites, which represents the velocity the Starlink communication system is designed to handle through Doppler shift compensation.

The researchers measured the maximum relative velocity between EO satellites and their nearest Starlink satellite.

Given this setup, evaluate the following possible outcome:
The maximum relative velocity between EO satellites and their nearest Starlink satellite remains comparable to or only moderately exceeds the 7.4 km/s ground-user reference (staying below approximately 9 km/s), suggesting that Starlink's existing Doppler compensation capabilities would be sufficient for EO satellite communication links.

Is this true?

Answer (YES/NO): NO